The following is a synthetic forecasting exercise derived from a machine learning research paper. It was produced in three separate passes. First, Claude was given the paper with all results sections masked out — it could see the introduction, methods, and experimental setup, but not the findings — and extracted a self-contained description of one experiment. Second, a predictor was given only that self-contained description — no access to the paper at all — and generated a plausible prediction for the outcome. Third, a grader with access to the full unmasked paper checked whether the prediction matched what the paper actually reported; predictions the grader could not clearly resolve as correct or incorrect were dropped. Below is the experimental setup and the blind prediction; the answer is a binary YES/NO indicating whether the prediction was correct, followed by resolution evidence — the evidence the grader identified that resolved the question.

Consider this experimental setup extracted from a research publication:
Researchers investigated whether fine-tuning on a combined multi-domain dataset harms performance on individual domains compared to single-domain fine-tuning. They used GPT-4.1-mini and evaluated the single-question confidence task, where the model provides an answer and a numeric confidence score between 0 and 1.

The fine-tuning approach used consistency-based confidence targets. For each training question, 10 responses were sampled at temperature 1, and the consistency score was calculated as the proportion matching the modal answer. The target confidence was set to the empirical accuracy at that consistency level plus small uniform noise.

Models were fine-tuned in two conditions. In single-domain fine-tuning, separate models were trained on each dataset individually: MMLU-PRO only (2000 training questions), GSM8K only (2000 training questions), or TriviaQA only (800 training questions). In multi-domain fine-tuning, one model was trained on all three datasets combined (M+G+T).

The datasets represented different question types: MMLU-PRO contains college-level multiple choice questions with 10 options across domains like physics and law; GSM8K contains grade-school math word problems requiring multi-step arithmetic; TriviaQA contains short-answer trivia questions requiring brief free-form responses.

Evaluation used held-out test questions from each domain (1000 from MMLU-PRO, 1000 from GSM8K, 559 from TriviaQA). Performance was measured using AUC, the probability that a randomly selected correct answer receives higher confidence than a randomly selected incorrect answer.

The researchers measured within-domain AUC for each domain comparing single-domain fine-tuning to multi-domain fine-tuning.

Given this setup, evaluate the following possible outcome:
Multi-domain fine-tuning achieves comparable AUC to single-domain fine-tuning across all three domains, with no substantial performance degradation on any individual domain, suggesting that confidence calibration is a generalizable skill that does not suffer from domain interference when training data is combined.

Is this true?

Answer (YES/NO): YES